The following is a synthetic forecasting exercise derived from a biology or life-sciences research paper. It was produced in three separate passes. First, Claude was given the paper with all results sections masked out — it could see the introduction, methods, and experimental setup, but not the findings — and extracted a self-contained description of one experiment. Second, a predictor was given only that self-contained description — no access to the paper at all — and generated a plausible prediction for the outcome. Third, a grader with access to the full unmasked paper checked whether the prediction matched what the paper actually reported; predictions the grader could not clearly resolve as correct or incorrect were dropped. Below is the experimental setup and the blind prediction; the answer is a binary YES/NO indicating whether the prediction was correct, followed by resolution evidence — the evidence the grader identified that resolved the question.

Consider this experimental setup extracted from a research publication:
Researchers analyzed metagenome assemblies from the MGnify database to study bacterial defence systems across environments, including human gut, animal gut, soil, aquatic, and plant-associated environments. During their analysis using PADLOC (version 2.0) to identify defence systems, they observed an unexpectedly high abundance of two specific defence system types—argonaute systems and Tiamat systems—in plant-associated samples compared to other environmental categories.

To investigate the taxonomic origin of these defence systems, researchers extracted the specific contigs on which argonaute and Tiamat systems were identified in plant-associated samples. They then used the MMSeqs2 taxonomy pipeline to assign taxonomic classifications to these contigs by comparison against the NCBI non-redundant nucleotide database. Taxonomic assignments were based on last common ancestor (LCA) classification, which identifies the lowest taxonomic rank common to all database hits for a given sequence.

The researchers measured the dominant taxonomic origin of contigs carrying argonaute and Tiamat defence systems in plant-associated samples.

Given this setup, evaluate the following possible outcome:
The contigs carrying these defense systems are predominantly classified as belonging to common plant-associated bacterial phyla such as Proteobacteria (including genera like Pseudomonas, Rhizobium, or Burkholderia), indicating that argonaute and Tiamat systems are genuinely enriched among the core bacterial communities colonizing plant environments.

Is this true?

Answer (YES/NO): NO